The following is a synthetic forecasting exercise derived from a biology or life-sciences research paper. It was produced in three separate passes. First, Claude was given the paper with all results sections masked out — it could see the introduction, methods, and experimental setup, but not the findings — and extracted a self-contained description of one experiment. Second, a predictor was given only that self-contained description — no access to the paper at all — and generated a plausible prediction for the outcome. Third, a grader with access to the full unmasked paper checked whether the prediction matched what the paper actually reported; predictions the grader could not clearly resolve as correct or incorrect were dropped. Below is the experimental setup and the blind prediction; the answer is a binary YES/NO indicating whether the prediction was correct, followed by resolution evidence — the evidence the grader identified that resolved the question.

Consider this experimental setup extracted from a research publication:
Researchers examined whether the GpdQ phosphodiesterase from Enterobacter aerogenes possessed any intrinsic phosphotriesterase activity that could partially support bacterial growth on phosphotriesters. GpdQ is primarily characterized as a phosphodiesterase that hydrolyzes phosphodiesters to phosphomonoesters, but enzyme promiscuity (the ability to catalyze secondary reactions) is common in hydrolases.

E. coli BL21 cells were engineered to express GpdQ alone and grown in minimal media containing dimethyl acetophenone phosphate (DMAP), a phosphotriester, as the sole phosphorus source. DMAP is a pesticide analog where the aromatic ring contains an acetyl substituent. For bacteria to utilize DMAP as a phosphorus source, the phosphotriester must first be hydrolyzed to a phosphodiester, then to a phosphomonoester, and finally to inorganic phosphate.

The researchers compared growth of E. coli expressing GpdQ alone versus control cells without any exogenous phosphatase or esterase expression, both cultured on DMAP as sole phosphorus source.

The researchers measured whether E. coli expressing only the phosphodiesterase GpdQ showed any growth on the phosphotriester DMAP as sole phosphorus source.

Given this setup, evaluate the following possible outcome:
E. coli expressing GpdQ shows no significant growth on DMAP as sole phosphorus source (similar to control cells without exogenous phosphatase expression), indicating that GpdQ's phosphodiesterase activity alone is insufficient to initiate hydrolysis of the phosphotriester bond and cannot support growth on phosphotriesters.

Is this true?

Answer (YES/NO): NO